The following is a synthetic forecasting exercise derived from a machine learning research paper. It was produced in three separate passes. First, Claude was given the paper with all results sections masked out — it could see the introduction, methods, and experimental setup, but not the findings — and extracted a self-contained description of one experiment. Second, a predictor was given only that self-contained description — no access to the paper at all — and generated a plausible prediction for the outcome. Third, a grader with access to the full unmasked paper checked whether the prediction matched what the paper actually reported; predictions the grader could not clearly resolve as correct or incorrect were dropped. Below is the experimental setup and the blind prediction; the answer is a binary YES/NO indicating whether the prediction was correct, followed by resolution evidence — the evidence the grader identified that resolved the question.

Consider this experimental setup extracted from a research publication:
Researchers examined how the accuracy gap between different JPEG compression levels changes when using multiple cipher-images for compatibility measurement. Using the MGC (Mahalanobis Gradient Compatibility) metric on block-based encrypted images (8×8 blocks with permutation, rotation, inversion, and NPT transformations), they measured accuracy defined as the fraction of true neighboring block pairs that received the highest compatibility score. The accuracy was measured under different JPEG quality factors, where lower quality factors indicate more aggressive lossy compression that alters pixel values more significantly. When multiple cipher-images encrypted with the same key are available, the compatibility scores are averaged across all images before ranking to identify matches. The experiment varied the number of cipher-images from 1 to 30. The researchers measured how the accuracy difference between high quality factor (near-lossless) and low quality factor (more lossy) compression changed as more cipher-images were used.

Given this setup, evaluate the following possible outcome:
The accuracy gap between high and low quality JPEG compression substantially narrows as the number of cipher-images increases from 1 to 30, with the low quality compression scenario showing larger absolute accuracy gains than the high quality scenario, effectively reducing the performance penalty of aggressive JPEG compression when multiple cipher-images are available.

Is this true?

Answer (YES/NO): YES